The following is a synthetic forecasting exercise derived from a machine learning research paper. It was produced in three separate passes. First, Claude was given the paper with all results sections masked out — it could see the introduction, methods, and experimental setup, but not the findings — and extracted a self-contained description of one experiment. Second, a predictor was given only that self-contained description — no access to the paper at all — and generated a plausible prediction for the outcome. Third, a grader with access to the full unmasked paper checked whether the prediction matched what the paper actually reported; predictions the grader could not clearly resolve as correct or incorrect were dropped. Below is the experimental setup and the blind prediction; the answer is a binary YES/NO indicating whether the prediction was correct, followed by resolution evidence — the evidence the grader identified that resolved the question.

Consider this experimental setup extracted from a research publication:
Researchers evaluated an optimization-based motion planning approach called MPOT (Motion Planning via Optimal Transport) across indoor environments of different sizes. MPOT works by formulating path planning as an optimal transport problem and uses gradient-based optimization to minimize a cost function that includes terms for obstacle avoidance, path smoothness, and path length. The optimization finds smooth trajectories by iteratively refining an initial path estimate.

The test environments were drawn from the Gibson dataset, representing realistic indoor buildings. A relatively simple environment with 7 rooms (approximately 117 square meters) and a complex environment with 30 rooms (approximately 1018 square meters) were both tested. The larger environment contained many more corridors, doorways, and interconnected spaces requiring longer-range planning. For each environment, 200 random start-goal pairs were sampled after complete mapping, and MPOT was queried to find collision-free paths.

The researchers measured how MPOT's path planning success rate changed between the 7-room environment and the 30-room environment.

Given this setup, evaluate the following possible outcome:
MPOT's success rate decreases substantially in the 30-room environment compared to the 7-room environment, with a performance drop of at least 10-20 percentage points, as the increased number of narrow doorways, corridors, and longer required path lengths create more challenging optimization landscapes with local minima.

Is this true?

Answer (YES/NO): YES